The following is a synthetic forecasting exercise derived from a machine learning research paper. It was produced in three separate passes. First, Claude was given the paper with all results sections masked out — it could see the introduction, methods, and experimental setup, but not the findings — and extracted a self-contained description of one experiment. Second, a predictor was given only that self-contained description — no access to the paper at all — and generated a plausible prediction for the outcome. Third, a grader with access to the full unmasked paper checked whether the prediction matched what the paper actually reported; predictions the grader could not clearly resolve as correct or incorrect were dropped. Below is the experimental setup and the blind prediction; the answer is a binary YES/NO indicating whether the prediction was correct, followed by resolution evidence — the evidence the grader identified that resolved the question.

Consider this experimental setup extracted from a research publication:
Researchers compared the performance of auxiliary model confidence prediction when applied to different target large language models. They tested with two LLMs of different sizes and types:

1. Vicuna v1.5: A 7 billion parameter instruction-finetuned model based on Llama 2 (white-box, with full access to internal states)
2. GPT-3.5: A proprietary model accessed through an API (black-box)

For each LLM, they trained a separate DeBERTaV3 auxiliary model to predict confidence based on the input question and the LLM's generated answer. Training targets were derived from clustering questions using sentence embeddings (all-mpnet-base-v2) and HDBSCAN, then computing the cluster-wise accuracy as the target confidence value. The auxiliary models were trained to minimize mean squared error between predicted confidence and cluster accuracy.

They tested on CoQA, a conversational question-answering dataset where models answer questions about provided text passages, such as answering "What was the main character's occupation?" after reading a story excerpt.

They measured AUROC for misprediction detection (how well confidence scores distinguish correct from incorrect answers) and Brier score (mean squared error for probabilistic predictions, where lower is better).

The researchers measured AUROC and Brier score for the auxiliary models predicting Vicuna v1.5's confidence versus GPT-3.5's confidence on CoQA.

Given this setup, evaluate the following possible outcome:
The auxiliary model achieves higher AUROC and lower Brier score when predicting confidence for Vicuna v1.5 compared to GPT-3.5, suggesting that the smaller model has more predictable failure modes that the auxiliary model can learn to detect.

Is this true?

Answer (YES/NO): NO